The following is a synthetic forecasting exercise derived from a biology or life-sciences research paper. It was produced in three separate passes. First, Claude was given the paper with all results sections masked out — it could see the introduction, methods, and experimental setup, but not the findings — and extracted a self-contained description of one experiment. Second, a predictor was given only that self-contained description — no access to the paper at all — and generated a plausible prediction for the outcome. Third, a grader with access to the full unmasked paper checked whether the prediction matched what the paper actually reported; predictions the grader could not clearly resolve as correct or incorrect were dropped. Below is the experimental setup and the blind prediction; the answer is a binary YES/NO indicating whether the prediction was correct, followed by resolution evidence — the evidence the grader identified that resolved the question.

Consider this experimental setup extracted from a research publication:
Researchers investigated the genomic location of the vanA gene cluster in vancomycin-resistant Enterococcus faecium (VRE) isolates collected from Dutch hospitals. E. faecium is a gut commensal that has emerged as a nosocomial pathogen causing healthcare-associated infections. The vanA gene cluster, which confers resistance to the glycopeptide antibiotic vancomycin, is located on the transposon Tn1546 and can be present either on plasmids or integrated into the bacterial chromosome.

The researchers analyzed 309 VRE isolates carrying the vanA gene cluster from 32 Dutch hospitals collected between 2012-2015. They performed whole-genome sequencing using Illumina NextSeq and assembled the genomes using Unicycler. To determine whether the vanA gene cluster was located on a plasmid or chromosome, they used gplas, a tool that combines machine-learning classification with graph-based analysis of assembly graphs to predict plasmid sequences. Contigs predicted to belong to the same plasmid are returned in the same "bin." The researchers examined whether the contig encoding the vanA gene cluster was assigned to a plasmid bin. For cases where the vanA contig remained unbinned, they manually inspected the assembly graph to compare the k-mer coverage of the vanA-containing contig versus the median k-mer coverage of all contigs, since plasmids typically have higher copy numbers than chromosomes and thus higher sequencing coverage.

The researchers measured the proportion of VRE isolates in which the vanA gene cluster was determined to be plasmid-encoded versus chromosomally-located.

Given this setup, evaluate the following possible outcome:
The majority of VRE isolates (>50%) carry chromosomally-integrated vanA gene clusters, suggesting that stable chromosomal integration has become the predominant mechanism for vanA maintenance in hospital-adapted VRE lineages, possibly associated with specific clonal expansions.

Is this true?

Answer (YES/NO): NO